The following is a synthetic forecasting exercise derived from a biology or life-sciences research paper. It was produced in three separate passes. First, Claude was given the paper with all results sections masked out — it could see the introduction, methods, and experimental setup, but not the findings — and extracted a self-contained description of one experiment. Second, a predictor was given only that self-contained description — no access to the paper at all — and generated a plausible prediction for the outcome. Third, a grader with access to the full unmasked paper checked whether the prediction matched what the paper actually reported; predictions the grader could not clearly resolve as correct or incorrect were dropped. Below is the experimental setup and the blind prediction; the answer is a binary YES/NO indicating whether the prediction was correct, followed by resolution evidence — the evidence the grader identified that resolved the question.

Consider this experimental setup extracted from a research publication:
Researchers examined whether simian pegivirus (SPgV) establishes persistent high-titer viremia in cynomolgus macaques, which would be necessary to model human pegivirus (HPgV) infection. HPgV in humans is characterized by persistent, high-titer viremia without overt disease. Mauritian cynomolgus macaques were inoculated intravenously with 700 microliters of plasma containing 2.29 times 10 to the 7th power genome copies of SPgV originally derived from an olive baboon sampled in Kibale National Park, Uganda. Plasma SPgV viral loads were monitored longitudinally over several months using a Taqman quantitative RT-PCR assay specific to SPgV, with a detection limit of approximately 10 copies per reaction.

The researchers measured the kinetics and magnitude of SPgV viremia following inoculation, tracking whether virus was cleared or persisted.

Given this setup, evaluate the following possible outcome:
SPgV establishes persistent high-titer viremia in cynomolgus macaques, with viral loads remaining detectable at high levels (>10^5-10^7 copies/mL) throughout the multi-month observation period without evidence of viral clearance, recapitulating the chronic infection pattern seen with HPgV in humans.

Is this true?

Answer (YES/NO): YES